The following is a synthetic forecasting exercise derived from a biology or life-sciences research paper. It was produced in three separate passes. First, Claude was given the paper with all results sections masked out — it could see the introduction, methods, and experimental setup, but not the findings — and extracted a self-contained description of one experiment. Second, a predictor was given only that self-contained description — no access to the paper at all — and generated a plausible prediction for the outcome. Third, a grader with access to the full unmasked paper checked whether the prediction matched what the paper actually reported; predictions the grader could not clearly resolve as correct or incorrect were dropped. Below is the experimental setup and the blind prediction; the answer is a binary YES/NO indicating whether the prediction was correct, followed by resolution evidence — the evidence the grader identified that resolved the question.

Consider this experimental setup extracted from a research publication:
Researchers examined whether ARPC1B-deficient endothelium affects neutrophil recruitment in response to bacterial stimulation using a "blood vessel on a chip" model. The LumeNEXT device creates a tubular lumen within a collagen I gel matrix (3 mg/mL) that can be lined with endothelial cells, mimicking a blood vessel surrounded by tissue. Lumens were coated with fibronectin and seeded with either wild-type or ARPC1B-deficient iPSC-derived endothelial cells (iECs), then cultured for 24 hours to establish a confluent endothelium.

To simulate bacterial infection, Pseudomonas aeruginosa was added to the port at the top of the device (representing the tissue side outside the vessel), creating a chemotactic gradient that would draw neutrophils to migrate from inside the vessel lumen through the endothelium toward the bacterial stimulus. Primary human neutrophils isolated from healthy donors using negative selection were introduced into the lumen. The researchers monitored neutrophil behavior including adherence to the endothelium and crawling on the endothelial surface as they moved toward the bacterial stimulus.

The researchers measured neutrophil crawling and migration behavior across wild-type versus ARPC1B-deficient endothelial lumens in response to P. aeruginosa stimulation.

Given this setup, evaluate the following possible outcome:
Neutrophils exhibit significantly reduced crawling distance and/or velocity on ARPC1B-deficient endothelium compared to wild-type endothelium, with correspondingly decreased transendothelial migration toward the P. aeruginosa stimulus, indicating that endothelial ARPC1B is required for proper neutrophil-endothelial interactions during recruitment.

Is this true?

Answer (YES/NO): YES